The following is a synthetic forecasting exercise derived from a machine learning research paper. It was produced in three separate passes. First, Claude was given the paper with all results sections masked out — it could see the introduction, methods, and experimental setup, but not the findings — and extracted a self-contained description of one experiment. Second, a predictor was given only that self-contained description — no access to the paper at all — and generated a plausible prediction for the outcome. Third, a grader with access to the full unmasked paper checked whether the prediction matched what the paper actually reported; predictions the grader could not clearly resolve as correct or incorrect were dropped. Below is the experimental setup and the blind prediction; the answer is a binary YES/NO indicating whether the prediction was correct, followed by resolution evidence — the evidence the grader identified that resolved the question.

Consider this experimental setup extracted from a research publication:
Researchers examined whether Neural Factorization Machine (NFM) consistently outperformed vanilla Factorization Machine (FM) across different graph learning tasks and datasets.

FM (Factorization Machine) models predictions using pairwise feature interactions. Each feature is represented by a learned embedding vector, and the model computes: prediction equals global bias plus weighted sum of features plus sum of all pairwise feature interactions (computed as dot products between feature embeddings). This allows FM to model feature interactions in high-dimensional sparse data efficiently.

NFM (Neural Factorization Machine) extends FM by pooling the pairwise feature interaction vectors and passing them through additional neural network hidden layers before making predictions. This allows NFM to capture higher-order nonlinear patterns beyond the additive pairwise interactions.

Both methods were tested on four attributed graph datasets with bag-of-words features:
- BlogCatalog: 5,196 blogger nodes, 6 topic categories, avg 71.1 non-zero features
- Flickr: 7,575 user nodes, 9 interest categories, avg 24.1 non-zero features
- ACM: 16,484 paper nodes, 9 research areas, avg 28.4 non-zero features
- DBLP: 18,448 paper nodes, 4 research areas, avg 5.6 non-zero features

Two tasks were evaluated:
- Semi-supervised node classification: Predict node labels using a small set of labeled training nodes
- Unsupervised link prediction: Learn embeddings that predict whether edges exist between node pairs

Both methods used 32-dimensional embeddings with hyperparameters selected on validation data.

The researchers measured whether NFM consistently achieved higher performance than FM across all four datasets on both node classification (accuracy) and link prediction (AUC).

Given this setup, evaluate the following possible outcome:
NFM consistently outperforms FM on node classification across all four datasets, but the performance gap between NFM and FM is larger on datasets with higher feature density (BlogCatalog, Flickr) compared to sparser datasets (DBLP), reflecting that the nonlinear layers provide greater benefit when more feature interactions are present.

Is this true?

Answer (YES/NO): NO